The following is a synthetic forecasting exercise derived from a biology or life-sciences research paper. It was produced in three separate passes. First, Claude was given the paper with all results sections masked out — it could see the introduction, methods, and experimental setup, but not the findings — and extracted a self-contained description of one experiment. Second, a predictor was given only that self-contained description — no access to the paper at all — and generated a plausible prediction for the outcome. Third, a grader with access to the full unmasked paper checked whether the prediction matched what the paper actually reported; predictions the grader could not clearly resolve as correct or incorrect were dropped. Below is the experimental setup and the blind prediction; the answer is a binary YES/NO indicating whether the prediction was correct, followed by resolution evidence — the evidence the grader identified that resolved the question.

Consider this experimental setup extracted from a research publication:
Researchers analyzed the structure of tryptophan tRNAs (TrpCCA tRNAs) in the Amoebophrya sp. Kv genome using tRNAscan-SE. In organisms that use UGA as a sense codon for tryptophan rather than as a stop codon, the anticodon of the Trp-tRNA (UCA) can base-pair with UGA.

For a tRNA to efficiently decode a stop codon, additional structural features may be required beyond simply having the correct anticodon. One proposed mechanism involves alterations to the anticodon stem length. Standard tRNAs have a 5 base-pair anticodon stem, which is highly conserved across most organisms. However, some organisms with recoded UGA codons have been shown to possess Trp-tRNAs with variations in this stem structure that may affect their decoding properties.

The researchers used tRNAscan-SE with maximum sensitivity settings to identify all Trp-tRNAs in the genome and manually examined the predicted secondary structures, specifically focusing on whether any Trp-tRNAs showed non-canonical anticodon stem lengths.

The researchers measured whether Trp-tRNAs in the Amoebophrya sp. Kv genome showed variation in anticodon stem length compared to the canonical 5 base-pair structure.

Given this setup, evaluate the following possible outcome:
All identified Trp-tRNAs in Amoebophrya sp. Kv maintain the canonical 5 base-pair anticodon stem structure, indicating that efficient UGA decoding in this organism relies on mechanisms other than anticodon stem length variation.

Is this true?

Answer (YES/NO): NO